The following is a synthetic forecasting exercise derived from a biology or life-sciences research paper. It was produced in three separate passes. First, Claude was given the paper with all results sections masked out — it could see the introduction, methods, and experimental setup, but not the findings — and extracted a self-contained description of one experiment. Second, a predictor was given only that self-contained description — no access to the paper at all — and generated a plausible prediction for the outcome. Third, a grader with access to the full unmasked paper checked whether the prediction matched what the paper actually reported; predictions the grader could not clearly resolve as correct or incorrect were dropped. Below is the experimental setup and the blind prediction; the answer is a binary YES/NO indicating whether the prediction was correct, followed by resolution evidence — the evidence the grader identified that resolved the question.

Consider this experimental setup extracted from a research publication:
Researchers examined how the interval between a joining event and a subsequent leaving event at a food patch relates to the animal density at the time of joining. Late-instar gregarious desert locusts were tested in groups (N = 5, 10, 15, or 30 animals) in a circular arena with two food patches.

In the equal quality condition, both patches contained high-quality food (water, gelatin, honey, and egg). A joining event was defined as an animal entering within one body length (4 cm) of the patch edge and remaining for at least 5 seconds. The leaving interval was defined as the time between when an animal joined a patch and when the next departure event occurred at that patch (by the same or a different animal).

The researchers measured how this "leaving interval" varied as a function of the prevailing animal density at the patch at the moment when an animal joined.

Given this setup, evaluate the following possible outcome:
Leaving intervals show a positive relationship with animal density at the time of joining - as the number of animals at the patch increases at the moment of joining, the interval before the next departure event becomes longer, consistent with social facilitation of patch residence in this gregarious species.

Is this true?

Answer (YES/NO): NO